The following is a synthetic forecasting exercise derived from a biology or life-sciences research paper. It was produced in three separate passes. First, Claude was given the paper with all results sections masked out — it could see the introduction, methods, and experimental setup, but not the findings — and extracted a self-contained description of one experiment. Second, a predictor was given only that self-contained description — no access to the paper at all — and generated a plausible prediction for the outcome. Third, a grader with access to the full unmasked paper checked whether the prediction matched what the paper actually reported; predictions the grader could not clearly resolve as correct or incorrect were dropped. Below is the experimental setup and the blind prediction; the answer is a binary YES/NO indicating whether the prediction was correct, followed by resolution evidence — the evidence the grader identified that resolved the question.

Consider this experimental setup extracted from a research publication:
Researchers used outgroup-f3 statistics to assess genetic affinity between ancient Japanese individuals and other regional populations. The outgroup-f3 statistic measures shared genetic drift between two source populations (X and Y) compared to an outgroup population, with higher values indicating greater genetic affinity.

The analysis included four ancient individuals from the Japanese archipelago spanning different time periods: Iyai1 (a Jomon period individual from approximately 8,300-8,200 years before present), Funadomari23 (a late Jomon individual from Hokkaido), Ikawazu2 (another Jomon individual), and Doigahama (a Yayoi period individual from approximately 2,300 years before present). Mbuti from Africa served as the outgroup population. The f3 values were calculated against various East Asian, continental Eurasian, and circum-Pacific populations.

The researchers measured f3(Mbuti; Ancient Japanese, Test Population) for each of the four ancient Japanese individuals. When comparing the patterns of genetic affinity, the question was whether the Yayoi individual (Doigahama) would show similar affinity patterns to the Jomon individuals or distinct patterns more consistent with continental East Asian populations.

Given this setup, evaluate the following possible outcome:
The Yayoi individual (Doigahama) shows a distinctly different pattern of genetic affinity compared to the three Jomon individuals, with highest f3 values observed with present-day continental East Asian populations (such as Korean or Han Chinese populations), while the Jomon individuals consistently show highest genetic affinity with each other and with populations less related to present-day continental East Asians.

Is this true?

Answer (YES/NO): NO